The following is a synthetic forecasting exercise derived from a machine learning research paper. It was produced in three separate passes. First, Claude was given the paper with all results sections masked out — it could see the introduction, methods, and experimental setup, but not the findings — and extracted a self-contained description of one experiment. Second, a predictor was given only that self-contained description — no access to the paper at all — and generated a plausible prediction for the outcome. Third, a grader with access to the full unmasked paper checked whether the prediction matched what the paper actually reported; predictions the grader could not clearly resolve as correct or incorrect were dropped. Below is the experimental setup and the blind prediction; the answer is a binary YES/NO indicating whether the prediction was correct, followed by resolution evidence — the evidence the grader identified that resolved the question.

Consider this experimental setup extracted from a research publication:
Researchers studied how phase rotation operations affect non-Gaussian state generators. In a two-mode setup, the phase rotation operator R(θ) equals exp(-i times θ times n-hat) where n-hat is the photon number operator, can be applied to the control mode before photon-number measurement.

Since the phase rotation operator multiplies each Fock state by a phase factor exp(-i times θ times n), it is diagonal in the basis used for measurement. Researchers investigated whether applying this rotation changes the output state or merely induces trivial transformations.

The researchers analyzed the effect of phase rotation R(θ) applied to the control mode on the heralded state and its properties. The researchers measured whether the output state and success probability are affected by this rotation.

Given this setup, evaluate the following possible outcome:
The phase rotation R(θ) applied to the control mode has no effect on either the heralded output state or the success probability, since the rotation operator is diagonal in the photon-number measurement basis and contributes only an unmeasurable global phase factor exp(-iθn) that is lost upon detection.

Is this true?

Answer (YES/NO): YES